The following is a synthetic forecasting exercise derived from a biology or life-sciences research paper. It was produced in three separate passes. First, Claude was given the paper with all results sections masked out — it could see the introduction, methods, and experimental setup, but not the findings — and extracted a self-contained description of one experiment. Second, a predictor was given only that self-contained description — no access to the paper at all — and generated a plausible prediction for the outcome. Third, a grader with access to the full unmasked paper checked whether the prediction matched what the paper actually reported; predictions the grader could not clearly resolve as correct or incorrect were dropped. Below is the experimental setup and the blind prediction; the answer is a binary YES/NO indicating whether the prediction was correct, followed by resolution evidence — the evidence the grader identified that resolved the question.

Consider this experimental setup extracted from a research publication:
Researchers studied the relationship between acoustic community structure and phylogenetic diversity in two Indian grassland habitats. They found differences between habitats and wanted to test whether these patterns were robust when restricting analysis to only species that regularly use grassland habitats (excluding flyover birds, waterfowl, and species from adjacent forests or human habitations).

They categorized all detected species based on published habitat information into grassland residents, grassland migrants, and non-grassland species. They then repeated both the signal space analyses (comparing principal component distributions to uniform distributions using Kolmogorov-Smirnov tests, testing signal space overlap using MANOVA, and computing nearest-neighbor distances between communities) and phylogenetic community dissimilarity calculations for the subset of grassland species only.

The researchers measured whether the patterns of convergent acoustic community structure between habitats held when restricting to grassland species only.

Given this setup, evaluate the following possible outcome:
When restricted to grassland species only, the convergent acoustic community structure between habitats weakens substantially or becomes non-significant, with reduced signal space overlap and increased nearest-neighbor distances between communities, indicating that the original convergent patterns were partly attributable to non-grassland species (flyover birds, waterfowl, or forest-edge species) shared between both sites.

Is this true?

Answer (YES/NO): NO